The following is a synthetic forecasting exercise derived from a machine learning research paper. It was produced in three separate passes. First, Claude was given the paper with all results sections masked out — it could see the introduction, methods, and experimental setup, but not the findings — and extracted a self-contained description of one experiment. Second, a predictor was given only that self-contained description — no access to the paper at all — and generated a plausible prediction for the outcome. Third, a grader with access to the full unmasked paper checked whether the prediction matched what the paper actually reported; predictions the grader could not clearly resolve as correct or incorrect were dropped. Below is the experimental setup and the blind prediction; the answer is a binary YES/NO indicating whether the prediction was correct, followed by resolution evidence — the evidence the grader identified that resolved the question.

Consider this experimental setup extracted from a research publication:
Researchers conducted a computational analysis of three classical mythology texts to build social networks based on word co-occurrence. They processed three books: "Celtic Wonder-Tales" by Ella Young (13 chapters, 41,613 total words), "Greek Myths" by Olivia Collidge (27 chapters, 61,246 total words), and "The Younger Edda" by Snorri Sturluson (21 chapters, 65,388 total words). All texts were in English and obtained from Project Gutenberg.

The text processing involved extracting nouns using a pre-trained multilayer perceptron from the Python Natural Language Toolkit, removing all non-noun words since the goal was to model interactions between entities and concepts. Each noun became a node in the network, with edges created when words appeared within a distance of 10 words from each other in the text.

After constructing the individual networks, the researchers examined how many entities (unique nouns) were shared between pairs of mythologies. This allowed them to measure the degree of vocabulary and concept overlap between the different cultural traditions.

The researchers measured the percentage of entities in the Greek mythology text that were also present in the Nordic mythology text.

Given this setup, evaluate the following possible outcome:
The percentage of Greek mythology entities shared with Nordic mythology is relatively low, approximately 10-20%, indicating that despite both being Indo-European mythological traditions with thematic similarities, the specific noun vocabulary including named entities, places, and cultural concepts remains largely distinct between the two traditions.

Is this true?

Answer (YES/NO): NO